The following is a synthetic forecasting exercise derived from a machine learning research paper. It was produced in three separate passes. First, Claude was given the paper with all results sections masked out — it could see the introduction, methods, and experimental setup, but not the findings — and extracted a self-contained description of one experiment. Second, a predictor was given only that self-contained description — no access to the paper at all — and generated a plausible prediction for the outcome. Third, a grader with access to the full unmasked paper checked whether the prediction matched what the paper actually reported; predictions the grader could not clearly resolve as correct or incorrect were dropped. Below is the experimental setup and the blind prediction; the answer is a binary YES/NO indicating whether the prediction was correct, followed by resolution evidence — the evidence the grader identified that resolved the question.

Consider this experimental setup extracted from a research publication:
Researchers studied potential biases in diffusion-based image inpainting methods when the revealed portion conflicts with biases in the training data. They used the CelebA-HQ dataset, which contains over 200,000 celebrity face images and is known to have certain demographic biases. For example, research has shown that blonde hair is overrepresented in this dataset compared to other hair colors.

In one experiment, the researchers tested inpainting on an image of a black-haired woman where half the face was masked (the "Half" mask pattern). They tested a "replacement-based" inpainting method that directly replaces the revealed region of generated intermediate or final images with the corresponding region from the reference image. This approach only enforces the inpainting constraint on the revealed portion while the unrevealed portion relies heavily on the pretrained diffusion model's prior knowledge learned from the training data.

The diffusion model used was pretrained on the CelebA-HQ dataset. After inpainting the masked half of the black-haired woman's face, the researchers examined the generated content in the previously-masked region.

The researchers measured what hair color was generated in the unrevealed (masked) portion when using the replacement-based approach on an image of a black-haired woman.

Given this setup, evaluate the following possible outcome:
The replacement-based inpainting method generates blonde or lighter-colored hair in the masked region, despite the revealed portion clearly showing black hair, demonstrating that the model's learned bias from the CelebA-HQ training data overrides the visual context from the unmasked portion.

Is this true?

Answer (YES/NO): YES